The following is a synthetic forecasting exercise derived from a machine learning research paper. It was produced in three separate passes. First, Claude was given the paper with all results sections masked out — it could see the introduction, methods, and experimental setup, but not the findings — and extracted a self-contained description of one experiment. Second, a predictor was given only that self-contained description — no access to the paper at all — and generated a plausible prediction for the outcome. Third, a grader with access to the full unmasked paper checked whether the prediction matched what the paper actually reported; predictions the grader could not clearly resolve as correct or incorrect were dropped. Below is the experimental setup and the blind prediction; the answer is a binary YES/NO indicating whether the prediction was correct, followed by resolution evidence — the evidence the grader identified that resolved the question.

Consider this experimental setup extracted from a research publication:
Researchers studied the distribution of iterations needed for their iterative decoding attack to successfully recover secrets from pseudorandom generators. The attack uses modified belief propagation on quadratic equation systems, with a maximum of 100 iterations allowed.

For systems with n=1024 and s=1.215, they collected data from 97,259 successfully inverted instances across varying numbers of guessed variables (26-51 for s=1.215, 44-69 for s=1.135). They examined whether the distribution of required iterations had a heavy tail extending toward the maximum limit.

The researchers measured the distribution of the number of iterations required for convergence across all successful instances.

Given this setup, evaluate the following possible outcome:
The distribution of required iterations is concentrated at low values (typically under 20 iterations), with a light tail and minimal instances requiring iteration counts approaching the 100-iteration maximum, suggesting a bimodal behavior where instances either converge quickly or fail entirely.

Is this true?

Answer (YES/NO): NO